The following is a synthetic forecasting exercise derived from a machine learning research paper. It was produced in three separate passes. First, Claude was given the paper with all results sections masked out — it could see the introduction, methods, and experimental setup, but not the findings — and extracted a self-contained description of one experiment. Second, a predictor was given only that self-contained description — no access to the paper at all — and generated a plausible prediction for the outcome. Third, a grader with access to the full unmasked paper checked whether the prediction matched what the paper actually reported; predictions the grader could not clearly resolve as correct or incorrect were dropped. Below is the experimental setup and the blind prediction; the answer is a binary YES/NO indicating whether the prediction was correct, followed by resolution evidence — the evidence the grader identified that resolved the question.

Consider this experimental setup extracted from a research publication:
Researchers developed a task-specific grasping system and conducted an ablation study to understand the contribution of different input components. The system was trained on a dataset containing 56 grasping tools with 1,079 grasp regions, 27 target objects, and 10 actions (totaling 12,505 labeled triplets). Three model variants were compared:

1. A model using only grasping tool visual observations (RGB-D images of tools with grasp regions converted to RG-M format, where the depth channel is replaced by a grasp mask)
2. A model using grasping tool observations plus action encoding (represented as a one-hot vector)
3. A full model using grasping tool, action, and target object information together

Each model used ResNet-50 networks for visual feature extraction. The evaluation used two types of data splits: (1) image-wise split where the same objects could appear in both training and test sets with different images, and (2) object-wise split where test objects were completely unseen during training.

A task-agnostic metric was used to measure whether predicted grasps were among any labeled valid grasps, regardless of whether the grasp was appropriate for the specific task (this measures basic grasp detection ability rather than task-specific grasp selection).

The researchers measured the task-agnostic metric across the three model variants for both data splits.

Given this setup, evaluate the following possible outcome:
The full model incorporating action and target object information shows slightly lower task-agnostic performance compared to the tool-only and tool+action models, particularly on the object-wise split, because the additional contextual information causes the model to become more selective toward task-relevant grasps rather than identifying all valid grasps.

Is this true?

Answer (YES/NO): NO